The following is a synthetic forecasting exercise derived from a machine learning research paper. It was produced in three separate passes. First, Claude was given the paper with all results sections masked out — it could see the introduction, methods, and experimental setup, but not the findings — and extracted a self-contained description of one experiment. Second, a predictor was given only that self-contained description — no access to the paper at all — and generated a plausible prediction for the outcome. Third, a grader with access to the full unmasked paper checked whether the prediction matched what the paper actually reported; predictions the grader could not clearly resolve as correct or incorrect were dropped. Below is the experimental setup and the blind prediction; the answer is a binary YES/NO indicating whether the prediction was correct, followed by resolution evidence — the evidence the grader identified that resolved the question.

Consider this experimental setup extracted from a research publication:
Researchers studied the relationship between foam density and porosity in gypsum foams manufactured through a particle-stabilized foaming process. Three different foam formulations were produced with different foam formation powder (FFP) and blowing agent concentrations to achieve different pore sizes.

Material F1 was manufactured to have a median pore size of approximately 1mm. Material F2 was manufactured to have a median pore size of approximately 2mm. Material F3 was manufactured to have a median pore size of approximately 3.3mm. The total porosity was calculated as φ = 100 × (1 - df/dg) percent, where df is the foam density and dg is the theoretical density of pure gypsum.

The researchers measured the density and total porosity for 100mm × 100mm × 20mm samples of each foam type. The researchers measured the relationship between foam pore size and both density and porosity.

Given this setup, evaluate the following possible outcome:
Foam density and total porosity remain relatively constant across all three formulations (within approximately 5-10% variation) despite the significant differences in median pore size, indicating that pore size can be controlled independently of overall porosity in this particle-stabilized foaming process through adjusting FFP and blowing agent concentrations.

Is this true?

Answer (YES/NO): NO